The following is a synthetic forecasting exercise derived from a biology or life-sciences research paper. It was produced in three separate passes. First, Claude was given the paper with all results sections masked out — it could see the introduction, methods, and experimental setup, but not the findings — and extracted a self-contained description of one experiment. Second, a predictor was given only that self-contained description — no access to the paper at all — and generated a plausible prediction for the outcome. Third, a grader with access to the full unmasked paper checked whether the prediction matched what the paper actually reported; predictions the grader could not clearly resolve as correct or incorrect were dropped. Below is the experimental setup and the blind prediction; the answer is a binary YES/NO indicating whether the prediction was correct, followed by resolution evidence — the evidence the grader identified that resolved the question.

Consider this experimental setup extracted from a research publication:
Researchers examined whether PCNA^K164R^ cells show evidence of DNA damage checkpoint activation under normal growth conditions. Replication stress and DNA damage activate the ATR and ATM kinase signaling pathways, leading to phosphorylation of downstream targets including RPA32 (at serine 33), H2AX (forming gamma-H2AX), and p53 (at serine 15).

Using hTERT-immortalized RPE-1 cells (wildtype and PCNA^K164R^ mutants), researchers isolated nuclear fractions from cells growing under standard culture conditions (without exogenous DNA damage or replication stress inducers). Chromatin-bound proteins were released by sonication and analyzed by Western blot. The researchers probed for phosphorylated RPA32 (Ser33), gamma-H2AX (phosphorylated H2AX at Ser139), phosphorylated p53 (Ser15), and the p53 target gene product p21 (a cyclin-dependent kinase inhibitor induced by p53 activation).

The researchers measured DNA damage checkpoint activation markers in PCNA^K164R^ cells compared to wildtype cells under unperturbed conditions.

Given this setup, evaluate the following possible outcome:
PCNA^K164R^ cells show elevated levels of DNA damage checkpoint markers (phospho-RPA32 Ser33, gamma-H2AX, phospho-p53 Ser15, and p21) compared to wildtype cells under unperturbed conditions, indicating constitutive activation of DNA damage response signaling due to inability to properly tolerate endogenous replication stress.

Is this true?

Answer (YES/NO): NO